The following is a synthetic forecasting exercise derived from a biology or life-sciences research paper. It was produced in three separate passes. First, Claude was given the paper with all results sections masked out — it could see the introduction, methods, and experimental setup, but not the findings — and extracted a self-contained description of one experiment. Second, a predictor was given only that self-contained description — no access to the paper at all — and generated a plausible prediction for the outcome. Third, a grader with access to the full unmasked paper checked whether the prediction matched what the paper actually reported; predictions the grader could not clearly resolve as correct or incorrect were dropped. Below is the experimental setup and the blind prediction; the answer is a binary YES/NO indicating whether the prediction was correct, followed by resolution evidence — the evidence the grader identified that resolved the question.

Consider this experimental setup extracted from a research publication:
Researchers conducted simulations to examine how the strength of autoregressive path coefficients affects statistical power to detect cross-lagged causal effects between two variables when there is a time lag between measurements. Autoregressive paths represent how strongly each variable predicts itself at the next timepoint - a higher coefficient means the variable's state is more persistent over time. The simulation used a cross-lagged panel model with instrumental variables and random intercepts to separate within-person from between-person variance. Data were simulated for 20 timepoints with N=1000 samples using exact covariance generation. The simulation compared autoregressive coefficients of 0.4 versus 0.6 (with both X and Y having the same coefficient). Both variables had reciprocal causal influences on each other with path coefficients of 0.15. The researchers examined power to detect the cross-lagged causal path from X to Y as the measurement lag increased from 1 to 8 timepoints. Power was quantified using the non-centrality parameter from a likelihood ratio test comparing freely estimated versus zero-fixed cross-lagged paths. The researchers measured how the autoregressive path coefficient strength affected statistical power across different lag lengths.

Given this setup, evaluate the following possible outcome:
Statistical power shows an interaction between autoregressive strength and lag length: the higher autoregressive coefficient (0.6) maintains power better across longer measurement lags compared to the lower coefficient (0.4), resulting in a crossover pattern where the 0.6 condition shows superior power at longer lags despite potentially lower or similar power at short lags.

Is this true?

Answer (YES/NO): NO